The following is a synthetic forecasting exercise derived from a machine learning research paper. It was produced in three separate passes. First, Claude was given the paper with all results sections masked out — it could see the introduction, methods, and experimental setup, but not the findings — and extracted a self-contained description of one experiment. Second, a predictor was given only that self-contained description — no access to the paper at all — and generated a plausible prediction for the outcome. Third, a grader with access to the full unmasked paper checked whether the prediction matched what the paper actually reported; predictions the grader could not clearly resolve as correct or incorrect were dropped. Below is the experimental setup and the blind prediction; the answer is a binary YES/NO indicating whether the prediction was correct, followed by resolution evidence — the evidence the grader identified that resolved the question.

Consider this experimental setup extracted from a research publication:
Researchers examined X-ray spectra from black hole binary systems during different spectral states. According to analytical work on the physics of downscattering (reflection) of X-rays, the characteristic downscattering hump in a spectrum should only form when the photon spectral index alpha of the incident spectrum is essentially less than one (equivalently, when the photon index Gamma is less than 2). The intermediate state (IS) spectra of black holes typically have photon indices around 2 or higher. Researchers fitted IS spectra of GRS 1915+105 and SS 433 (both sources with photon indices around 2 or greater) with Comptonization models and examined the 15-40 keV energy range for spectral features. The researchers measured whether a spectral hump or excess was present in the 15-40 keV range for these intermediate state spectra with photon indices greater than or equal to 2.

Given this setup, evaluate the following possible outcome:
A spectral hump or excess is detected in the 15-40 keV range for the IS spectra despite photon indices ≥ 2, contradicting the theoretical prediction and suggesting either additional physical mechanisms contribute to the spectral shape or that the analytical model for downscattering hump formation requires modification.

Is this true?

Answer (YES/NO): YES